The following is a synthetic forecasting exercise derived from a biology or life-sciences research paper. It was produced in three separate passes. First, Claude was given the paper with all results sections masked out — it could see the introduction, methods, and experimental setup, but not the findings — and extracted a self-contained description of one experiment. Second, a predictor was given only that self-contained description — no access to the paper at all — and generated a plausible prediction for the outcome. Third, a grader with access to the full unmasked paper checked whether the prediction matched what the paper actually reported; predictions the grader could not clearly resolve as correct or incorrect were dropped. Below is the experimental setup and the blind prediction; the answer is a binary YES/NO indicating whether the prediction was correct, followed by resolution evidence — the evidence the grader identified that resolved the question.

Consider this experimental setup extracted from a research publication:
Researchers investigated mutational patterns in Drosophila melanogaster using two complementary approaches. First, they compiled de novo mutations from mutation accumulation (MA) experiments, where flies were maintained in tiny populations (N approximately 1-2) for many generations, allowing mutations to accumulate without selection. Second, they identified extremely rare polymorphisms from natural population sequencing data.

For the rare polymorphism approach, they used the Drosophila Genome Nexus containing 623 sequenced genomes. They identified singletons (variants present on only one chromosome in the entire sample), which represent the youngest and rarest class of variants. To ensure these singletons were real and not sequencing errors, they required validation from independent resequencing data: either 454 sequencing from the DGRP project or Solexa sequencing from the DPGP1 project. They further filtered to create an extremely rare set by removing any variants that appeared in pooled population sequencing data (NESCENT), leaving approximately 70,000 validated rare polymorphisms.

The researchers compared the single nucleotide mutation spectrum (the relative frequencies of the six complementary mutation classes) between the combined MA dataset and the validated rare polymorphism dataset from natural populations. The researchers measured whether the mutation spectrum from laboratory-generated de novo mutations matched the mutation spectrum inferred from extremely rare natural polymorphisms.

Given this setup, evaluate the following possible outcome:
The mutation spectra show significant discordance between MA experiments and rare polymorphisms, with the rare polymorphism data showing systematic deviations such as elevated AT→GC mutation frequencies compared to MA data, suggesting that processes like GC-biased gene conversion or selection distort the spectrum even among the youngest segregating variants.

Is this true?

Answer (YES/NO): NO